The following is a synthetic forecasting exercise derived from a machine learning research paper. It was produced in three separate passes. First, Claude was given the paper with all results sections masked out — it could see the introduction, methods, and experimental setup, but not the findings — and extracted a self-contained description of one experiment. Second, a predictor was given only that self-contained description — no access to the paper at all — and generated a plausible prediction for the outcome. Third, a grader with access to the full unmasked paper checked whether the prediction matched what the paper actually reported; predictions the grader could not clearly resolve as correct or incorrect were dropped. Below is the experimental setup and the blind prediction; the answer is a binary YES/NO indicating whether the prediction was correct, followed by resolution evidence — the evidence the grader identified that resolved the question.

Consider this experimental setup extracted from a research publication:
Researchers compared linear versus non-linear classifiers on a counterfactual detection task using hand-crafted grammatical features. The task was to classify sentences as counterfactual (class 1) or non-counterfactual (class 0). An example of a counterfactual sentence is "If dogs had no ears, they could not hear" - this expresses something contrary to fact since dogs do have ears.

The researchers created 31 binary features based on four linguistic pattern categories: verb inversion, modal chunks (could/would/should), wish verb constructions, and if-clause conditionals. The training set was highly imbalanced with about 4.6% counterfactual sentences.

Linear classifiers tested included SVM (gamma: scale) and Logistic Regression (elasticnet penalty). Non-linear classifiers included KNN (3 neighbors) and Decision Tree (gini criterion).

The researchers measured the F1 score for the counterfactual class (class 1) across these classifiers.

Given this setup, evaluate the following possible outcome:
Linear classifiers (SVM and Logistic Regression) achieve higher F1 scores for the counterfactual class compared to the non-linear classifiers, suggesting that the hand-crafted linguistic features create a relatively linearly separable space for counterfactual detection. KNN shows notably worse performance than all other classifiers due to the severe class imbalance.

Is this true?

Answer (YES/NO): NO